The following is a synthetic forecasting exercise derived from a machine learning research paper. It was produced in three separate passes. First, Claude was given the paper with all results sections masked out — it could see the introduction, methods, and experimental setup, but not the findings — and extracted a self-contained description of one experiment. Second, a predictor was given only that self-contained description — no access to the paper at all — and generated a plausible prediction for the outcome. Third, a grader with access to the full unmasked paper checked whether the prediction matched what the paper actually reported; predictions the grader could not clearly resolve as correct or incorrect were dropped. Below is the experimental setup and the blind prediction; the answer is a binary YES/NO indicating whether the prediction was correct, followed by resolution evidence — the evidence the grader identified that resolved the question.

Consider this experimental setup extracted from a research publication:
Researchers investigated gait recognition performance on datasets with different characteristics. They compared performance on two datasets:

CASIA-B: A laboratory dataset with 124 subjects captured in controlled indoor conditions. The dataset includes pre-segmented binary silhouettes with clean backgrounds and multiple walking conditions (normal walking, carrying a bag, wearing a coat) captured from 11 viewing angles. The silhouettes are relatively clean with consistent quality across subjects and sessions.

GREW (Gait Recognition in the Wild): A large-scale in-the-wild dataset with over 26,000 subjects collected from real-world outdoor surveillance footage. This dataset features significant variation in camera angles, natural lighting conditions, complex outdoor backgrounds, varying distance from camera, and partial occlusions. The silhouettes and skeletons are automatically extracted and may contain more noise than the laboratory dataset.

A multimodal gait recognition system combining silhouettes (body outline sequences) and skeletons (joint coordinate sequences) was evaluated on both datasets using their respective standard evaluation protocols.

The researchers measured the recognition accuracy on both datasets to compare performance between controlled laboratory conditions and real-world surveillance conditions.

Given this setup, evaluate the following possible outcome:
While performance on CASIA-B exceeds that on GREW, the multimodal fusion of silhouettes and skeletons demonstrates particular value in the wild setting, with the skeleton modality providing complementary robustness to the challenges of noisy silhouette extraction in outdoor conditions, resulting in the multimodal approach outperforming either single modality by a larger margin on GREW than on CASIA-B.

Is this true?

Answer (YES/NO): NO